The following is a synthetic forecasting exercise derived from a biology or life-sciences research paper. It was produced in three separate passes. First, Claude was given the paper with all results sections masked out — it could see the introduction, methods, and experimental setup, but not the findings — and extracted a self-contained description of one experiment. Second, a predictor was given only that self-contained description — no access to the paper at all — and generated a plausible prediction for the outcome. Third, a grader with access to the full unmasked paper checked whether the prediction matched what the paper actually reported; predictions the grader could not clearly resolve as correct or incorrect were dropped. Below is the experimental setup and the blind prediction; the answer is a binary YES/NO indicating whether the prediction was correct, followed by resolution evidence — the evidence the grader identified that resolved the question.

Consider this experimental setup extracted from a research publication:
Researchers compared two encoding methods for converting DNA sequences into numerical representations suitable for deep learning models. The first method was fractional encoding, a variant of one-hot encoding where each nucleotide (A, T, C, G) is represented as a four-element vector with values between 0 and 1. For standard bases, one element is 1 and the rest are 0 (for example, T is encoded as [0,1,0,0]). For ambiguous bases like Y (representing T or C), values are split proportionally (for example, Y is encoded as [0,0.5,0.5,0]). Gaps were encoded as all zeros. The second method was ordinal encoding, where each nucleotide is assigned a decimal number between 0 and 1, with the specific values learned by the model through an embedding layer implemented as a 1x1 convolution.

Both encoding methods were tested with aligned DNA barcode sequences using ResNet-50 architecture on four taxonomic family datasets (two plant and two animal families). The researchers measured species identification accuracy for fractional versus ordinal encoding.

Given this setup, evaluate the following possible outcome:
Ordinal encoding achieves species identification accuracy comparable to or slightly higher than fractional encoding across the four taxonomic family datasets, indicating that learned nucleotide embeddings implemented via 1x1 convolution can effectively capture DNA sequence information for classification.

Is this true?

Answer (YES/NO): NO